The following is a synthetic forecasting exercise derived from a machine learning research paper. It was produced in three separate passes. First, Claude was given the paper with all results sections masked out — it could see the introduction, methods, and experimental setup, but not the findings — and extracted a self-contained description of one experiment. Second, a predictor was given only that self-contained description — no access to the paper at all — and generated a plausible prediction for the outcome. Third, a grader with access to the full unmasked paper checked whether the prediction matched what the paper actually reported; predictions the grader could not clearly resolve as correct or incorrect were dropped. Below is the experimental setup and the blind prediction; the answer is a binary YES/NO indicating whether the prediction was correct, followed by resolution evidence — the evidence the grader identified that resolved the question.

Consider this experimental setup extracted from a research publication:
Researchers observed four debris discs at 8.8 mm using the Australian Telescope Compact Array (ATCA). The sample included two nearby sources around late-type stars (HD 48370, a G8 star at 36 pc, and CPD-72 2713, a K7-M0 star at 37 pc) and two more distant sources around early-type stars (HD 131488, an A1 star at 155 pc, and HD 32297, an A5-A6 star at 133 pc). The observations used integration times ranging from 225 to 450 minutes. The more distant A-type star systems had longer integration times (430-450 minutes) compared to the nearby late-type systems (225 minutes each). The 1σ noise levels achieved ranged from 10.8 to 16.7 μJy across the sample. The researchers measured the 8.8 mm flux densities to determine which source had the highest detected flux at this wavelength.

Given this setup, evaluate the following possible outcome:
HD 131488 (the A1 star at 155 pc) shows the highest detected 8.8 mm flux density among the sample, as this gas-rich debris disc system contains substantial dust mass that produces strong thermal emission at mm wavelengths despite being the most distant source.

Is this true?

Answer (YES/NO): NO